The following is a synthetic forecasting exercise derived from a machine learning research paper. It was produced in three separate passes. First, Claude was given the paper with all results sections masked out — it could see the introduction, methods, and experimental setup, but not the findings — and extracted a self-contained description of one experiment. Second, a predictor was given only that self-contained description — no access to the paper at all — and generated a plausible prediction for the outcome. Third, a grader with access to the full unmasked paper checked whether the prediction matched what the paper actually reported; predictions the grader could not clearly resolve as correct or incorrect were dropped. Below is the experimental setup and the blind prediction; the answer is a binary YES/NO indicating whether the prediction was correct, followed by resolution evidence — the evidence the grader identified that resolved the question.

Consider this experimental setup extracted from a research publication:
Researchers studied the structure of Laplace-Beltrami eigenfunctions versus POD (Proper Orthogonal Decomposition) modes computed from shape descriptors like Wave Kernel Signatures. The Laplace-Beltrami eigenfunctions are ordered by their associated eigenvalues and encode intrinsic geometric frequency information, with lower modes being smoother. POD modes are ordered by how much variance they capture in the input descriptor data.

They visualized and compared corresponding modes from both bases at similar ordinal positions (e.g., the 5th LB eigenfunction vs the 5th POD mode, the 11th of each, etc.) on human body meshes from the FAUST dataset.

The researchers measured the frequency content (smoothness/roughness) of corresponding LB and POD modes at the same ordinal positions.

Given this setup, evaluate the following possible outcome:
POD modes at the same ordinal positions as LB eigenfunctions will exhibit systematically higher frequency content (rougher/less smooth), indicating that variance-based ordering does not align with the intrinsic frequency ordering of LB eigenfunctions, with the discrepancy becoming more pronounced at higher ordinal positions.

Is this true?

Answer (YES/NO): NO